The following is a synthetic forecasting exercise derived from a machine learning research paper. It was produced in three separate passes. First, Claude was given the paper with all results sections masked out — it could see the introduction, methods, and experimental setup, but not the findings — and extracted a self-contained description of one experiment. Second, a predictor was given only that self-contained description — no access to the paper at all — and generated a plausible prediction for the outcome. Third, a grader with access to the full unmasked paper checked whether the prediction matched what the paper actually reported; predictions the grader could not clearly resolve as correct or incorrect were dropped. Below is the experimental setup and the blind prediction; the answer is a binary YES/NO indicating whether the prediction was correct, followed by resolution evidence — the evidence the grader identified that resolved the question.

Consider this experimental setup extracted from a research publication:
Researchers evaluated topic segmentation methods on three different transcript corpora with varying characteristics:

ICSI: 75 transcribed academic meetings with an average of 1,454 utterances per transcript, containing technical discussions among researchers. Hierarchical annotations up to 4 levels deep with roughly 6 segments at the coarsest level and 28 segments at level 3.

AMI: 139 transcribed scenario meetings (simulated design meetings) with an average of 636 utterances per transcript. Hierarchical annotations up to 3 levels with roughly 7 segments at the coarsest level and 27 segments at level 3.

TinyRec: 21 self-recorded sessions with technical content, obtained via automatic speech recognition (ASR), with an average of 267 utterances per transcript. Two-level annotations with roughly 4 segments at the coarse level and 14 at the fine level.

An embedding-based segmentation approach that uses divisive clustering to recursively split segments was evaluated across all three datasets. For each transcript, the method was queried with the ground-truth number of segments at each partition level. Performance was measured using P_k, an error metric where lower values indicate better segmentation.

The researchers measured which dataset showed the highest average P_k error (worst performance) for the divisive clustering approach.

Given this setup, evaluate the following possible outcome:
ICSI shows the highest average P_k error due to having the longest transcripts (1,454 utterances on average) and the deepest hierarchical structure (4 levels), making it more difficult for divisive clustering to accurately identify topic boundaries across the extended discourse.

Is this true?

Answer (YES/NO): NO